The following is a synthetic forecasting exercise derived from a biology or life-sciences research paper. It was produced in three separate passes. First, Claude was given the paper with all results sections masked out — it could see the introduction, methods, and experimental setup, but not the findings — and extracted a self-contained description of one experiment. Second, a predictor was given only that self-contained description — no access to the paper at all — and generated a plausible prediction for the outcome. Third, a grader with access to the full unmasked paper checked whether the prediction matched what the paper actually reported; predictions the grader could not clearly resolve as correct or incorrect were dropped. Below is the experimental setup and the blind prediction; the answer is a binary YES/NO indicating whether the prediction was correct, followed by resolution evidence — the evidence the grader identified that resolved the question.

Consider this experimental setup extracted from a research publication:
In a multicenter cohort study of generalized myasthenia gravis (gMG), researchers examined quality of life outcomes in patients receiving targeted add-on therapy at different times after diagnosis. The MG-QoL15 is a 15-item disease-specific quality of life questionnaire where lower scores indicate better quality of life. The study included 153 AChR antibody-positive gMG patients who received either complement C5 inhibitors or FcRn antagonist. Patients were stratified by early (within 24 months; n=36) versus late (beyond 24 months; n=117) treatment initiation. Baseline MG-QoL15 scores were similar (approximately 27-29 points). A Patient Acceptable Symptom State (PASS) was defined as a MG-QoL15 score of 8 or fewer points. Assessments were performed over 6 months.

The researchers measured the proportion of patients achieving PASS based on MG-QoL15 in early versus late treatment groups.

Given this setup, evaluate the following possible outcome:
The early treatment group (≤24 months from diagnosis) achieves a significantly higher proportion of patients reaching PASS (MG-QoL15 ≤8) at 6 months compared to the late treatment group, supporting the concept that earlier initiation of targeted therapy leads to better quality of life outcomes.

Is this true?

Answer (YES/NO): NO